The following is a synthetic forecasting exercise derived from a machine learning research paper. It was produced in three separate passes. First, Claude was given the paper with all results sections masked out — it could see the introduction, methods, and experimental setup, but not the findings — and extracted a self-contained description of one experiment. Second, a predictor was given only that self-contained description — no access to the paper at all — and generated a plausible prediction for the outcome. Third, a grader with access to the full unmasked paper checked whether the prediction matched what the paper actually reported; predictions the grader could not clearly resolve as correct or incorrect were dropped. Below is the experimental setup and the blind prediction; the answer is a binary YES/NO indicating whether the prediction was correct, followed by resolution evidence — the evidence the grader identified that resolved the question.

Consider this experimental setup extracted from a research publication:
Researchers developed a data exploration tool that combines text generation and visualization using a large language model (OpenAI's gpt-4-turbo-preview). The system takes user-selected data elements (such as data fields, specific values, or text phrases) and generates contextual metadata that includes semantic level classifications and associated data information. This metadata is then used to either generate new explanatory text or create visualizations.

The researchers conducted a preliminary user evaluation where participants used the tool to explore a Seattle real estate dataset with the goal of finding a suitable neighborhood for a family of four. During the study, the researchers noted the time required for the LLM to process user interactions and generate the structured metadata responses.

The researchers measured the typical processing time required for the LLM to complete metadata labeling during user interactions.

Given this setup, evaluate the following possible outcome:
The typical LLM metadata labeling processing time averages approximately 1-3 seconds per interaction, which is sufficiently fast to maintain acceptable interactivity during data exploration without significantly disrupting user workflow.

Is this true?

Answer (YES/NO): NO